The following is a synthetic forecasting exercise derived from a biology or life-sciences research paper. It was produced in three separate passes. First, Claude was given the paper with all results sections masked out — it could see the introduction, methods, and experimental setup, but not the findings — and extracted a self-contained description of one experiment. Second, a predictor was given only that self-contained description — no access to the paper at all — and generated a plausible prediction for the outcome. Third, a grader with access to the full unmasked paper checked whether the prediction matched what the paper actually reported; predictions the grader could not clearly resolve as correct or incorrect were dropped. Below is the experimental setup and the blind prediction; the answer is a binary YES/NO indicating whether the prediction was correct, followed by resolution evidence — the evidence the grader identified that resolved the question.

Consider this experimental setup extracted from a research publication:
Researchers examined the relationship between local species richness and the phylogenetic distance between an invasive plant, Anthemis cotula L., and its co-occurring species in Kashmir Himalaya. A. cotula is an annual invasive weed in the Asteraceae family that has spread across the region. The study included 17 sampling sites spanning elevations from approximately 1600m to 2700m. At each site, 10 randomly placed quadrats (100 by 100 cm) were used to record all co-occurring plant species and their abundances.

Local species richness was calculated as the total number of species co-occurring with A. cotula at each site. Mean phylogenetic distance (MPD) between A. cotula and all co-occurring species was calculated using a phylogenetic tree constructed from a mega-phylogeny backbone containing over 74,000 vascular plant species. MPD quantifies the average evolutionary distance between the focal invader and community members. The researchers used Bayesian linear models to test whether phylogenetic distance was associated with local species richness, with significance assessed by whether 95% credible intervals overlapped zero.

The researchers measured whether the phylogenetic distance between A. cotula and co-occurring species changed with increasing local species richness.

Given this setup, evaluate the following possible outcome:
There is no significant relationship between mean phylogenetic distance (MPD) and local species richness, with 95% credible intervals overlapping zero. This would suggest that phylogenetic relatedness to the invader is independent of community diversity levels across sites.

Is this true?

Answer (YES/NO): NO